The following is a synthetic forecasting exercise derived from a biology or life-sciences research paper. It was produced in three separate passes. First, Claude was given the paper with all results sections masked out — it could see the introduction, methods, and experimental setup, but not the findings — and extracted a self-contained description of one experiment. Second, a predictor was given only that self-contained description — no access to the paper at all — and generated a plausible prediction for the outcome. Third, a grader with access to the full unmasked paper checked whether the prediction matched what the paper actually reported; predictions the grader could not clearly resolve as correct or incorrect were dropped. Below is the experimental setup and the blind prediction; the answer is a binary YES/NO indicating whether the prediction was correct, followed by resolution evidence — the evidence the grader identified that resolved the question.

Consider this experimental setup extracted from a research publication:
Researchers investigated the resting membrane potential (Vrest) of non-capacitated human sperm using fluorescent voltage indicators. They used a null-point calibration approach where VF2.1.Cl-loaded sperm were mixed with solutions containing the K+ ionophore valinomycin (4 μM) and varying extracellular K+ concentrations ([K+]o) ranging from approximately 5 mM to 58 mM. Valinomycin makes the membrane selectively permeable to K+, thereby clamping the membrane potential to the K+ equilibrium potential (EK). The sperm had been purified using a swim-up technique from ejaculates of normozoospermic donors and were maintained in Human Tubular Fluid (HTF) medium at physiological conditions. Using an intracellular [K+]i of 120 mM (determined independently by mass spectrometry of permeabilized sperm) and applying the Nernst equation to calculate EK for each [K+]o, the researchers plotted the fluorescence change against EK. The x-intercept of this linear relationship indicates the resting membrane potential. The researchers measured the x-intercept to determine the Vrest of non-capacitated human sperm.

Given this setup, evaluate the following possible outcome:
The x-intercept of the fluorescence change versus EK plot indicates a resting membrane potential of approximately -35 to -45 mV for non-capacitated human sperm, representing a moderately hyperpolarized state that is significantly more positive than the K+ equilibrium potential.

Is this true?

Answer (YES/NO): NO